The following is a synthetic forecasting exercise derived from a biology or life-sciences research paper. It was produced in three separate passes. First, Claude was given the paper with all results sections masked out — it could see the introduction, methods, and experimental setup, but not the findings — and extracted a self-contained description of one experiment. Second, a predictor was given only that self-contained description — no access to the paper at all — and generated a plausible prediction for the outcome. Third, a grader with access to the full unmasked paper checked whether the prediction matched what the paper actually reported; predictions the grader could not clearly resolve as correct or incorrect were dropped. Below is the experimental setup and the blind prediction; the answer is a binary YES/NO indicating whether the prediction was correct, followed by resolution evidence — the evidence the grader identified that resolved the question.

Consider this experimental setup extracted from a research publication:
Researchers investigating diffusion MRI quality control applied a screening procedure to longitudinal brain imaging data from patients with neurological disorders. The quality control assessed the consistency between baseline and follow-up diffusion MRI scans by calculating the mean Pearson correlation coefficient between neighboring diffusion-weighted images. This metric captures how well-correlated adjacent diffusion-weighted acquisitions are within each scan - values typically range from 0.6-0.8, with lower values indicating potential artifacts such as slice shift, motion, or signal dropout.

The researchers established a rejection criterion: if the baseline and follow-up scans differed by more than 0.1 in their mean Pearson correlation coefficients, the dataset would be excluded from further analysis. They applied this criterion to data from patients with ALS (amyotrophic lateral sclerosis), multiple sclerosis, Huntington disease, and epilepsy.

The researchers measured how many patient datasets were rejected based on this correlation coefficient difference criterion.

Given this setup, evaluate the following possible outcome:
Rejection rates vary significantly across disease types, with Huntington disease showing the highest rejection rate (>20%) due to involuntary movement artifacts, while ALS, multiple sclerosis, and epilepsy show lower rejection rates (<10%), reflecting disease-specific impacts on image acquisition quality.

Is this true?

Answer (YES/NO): NO